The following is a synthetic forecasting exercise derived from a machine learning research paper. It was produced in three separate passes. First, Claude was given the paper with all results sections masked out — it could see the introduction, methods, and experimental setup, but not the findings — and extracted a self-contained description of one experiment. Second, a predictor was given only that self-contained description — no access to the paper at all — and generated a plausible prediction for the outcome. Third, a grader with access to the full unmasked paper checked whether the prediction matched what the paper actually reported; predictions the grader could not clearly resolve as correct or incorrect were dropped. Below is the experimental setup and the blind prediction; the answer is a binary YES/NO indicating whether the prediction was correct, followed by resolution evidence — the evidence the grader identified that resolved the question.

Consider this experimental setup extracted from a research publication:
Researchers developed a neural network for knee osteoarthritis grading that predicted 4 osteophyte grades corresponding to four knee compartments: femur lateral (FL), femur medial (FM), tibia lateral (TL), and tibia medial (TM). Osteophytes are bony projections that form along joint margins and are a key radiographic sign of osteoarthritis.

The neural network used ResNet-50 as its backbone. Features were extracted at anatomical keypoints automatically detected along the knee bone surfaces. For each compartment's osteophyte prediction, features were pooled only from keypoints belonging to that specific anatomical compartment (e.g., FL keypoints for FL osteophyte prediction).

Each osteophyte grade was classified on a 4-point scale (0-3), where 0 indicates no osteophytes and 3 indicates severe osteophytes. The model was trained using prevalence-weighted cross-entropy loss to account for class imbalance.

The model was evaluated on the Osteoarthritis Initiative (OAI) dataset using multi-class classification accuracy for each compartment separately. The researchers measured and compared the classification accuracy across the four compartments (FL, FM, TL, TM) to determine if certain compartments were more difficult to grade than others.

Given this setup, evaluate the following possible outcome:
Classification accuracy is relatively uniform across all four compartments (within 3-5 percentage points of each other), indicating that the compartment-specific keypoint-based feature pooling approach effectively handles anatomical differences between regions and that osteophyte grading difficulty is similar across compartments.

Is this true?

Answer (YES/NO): NO